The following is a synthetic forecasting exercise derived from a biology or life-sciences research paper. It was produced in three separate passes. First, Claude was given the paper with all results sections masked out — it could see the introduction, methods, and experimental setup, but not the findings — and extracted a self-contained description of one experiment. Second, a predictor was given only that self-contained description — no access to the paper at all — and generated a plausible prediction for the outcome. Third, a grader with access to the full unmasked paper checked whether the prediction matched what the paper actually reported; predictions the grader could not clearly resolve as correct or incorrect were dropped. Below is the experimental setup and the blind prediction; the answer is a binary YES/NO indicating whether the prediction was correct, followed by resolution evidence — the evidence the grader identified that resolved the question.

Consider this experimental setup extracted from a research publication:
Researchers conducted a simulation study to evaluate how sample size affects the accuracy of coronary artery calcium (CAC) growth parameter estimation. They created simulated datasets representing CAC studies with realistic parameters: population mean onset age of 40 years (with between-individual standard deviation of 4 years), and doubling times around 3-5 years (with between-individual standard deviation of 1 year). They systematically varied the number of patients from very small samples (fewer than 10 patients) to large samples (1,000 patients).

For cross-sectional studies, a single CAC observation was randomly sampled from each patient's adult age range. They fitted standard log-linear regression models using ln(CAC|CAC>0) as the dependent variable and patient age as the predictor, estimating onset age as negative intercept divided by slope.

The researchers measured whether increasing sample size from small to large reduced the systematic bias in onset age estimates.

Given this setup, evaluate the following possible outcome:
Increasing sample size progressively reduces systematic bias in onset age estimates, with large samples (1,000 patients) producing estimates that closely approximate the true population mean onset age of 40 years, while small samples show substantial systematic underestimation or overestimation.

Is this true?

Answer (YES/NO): NO